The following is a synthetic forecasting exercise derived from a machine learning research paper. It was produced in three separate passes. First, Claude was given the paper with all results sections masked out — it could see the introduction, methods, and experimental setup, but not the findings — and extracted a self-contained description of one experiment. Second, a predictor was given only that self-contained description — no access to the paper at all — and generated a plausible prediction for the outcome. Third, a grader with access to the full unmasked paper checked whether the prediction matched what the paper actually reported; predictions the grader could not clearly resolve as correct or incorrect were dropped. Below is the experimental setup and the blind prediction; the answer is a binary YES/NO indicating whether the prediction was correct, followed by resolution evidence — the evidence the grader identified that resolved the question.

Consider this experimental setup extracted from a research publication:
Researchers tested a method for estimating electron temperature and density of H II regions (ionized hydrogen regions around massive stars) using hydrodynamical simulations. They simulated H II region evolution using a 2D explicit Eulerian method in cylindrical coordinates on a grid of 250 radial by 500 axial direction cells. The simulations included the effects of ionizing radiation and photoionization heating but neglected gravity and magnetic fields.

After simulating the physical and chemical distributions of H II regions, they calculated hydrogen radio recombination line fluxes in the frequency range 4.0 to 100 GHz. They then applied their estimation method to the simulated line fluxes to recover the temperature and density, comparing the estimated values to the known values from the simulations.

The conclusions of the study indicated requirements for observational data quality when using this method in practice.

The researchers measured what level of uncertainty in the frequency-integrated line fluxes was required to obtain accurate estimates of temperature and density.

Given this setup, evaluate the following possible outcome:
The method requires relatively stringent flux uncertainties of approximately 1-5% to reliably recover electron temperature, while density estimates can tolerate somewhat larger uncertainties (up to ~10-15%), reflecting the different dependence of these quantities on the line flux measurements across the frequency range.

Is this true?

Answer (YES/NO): NO